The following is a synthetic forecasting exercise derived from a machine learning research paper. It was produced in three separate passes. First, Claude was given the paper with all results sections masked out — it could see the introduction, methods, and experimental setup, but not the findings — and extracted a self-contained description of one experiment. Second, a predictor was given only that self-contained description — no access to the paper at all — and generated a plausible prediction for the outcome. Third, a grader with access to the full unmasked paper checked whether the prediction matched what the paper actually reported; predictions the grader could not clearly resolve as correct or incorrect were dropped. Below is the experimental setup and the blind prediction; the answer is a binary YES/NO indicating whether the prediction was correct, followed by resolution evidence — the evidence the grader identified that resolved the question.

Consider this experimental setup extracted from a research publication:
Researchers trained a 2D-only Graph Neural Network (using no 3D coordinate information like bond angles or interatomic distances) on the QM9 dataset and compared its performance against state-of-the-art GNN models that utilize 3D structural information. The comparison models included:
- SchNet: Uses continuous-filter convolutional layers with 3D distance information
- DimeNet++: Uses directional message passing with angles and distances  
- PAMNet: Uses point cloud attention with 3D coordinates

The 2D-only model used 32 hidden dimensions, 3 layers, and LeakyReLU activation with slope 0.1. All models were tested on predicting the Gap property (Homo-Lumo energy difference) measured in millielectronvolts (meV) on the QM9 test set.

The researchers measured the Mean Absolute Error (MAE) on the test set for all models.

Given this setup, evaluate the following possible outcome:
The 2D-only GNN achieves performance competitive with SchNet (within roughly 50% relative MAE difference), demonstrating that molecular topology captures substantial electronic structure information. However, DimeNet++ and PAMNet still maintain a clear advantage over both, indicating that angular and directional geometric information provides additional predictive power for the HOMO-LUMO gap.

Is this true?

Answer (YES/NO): NO